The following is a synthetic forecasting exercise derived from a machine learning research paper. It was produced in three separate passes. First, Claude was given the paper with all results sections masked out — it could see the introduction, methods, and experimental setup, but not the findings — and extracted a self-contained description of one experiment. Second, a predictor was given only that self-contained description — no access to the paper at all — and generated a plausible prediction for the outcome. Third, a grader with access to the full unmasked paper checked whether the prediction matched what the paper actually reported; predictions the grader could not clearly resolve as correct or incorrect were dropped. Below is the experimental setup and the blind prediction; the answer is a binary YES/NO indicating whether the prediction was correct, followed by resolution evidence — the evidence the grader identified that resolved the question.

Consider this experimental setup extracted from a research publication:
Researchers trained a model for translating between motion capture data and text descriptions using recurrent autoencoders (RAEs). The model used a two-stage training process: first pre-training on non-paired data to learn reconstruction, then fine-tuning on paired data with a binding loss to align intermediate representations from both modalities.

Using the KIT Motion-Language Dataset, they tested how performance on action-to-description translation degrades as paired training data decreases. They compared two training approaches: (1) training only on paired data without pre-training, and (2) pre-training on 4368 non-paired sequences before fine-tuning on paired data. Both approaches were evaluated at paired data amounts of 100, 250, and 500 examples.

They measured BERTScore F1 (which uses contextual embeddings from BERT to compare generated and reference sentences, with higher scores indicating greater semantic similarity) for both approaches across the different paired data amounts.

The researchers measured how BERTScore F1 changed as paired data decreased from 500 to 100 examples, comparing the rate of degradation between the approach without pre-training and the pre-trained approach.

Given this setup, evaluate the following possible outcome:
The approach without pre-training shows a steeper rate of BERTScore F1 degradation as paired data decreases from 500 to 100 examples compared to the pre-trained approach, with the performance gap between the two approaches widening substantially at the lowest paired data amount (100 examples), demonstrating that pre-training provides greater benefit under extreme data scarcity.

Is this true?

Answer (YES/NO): NO